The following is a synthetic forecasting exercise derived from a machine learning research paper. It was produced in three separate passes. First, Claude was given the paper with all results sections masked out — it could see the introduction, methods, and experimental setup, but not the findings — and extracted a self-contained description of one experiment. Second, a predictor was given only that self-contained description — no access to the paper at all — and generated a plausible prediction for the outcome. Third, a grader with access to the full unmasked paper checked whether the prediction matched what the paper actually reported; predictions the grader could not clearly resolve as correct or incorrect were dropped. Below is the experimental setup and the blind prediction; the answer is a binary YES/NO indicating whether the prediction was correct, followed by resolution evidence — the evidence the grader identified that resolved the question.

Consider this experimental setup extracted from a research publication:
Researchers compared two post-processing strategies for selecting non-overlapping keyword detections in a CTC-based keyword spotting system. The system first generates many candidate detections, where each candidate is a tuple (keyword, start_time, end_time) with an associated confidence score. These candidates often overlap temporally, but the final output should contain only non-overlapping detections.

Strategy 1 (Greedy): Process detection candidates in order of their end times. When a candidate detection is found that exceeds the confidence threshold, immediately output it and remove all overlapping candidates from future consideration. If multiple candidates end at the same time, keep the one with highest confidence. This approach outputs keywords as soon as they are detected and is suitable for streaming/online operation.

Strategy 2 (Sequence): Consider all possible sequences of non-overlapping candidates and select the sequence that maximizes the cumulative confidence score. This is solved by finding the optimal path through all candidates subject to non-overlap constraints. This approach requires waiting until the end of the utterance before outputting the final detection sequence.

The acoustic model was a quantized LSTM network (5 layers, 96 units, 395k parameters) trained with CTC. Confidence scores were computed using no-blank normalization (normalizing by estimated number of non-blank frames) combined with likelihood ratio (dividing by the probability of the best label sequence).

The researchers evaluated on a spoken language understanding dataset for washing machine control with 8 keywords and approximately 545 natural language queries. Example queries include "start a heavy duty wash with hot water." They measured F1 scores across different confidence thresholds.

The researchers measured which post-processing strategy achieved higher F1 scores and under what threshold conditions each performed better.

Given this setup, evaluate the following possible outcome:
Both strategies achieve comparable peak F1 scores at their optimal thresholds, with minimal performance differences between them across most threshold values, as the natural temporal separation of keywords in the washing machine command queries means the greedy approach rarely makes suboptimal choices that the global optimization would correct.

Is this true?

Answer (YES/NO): NO